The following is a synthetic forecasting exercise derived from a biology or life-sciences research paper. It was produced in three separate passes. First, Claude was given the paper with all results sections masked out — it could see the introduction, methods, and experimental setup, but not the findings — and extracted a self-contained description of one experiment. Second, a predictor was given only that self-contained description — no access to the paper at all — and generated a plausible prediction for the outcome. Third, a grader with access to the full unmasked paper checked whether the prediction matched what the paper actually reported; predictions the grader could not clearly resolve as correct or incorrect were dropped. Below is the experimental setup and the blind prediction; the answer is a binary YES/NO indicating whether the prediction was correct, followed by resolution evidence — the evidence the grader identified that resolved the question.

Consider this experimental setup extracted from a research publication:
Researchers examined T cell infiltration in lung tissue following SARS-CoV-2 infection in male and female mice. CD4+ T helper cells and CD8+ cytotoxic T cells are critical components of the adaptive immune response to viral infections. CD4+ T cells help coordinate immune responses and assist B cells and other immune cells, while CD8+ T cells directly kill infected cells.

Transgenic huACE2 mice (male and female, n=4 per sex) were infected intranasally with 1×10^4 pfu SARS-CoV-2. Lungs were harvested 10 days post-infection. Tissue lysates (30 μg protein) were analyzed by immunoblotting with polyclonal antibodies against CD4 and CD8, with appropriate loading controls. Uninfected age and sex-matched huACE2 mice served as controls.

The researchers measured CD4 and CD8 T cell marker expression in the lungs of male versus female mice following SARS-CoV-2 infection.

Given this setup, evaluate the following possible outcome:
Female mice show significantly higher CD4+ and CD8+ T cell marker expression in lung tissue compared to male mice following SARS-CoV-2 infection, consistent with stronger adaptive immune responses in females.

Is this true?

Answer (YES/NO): NO